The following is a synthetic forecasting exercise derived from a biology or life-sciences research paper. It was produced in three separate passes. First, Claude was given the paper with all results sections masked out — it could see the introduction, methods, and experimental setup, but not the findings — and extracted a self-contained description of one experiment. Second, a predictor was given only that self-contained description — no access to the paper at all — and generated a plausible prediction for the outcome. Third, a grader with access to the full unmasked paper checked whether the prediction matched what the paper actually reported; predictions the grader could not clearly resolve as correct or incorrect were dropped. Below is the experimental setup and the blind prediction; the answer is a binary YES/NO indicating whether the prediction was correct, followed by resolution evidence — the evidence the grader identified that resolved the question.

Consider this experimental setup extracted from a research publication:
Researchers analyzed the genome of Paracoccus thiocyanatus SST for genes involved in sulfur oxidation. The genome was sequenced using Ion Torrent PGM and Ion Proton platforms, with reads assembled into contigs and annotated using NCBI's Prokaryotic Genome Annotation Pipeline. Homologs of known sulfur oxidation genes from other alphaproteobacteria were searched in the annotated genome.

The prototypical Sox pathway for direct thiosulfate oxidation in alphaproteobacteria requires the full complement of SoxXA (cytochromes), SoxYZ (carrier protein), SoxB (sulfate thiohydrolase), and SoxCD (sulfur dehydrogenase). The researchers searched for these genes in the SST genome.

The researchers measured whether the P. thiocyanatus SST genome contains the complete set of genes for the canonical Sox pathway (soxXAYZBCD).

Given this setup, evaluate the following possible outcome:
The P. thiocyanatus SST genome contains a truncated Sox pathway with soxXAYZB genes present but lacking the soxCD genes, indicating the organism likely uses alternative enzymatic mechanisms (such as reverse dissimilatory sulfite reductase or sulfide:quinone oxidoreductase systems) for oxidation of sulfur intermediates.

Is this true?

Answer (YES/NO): NO